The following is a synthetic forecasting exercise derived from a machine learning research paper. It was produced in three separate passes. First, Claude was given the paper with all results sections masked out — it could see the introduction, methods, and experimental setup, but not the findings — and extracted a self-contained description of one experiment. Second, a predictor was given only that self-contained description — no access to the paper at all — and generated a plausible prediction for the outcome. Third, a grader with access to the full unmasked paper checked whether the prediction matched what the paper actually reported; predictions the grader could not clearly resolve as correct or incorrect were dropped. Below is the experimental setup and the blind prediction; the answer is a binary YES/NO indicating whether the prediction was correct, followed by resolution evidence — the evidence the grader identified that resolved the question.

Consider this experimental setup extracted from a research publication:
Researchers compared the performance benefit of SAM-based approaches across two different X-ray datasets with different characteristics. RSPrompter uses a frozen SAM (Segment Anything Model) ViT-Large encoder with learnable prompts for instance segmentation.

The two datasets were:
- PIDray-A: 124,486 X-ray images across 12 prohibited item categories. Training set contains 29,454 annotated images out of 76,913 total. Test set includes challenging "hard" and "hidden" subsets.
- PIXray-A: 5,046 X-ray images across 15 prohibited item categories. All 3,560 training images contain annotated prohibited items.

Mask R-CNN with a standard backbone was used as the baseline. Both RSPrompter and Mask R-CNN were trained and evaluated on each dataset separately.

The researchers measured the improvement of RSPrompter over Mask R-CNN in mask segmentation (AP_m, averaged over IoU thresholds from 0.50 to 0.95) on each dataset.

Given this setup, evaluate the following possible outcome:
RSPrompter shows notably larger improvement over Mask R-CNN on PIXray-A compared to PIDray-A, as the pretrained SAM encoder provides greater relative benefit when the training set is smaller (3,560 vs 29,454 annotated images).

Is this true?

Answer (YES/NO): NO